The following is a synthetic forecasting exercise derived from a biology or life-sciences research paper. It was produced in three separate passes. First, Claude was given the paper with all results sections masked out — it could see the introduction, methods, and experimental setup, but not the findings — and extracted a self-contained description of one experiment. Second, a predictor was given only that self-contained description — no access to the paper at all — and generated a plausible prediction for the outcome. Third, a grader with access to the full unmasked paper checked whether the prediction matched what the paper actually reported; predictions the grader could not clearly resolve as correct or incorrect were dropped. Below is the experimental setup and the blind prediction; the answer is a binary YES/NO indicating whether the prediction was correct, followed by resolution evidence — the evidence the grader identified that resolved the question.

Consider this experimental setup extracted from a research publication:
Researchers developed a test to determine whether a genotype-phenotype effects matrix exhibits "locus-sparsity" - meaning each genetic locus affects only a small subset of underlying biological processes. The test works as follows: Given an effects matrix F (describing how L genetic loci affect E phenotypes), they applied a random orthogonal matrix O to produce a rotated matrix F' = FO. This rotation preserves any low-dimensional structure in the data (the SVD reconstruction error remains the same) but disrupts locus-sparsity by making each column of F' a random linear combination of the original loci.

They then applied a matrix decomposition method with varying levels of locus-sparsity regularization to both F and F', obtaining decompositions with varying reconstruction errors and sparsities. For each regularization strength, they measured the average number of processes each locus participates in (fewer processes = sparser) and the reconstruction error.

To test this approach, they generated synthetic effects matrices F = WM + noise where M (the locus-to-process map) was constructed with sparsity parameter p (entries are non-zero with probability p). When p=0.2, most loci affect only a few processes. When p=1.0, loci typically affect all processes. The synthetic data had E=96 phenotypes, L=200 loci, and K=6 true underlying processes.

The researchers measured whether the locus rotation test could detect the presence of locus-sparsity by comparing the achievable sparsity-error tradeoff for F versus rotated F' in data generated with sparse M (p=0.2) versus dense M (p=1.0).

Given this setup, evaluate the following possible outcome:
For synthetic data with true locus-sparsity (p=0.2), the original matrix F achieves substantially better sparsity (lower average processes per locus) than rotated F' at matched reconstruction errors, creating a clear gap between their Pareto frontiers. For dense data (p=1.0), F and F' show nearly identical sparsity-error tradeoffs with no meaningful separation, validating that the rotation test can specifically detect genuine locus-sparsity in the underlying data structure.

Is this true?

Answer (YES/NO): YES